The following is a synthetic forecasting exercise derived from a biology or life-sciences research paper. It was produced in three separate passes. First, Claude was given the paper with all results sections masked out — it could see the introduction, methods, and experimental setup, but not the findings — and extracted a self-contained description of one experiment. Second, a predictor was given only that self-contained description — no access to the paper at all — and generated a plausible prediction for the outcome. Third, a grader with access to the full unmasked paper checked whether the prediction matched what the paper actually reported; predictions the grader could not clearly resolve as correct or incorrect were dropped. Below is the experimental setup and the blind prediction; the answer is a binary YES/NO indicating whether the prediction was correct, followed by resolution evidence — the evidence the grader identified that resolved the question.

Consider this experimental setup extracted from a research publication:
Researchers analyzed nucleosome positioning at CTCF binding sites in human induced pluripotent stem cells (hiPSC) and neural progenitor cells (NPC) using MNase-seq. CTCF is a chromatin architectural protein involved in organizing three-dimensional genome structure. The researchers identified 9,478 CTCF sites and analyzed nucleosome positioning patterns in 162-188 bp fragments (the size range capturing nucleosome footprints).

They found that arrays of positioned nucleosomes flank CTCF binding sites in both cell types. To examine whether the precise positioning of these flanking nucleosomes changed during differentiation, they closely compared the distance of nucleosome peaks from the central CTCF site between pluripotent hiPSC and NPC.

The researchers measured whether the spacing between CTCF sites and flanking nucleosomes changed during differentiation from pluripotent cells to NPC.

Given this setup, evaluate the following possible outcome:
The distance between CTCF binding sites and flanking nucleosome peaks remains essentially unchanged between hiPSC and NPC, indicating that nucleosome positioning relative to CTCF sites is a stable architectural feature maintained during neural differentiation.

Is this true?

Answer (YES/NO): NO